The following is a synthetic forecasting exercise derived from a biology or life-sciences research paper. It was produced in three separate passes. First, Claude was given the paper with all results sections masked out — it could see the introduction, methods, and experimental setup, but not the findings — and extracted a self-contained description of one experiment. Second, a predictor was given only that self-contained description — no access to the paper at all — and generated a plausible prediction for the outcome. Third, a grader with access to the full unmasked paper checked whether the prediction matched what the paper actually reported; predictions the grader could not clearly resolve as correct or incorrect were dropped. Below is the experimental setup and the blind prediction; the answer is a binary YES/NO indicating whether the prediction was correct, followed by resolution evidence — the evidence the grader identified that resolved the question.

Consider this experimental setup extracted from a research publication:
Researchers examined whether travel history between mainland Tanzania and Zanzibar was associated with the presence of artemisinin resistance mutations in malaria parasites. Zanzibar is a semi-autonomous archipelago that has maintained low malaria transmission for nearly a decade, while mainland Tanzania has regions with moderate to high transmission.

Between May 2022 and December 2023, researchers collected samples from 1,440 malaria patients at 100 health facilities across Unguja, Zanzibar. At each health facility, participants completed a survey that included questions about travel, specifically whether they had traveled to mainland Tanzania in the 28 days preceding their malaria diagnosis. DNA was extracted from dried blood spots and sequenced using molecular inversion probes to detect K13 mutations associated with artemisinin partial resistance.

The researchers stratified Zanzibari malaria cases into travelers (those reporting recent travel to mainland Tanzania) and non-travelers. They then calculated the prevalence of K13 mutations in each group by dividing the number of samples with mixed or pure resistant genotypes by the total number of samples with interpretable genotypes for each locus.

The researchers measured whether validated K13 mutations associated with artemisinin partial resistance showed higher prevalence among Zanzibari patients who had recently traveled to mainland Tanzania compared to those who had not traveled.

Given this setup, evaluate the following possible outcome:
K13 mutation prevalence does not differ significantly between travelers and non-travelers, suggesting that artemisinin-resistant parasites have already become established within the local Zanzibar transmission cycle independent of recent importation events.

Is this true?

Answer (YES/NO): NO